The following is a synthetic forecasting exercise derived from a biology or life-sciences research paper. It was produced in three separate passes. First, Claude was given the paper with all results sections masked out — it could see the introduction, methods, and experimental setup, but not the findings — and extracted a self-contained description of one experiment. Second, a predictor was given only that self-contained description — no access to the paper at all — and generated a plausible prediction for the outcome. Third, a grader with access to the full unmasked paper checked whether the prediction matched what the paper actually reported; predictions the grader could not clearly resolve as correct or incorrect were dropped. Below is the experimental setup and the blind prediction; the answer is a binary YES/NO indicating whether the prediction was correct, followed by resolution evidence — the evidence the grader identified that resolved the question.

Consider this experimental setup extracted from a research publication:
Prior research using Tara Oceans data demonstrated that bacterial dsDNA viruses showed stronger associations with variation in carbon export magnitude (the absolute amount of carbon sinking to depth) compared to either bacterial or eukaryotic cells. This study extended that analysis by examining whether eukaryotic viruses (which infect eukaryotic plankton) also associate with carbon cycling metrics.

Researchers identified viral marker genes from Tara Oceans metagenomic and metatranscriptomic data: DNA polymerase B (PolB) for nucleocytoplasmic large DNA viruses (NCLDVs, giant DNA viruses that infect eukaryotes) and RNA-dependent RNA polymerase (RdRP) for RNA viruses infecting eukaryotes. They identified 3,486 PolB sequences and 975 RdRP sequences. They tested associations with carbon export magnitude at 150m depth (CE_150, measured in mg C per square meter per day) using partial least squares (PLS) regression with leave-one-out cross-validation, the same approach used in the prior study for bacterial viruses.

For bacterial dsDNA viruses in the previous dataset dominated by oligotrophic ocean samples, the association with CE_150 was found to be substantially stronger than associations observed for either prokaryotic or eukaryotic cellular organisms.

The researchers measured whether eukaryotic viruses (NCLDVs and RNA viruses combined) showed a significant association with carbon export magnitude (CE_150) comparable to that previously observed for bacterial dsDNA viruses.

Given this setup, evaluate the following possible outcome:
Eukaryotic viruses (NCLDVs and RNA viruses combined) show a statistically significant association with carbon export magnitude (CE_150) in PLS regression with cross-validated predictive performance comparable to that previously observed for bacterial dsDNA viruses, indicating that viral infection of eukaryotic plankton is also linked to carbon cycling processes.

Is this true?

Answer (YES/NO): NO